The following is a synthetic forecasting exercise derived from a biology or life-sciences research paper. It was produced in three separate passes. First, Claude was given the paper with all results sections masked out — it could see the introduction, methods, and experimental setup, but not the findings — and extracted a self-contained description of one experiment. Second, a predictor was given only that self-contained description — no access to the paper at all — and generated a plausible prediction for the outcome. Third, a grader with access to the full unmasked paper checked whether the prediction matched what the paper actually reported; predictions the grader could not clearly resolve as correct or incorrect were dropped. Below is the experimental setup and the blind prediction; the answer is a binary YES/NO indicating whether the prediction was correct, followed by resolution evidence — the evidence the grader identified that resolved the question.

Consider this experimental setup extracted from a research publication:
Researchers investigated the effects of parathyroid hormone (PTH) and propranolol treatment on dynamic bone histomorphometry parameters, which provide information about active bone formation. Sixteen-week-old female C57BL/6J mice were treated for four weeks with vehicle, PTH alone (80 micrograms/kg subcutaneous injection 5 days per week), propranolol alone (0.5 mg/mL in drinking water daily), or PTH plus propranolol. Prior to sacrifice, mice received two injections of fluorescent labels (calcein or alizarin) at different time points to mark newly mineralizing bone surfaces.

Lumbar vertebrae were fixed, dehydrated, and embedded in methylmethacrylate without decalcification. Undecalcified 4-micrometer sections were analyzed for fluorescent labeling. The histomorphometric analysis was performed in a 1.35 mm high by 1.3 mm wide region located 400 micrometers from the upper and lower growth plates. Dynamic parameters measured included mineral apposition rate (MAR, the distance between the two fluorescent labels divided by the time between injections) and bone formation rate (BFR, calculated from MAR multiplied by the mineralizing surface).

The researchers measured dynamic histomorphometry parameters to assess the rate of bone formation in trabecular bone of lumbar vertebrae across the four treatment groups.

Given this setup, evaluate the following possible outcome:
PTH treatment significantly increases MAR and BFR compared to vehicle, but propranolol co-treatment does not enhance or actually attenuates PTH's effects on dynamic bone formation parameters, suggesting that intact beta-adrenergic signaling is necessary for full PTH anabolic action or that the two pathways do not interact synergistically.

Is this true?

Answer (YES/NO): YES